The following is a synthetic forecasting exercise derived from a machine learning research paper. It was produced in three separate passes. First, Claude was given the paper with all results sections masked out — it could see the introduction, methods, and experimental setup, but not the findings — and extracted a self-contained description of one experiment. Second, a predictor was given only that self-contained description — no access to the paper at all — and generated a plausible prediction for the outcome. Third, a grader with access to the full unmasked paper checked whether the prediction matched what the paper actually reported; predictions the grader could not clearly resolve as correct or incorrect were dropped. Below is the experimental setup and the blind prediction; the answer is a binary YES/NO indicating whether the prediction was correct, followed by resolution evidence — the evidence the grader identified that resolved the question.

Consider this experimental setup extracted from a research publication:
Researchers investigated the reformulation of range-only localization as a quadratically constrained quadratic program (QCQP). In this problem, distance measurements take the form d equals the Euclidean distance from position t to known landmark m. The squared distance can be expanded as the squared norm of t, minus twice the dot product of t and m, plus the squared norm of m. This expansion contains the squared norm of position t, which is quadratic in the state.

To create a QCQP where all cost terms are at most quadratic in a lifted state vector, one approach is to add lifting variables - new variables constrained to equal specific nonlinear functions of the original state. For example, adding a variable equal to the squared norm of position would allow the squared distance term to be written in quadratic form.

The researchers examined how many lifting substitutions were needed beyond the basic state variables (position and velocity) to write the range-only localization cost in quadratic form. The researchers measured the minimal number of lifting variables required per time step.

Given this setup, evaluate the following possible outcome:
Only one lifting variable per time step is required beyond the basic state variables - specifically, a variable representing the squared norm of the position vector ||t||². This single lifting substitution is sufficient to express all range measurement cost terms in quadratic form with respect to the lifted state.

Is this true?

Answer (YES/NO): YES